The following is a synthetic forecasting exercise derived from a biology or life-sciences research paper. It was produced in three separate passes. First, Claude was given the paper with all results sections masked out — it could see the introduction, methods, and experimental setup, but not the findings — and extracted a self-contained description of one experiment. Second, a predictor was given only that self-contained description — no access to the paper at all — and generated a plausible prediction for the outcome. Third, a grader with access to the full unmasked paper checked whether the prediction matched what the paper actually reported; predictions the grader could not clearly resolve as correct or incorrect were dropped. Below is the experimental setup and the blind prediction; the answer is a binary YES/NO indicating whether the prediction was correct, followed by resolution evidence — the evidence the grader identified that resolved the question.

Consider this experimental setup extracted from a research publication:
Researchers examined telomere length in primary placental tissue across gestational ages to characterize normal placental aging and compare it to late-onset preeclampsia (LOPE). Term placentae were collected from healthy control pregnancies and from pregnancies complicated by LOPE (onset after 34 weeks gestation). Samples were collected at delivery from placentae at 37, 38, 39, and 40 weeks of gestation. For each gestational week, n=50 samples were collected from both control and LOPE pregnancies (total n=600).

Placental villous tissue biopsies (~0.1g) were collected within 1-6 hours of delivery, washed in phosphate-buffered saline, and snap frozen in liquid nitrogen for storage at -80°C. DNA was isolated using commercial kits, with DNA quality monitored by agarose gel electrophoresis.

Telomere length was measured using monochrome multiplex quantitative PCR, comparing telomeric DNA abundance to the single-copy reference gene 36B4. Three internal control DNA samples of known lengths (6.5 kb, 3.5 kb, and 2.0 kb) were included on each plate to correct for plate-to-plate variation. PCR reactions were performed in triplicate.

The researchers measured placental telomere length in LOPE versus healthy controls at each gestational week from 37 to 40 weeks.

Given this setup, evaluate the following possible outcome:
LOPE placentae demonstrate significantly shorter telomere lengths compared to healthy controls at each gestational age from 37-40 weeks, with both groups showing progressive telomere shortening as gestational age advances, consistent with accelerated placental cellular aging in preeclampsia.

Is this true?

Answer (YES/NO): YES